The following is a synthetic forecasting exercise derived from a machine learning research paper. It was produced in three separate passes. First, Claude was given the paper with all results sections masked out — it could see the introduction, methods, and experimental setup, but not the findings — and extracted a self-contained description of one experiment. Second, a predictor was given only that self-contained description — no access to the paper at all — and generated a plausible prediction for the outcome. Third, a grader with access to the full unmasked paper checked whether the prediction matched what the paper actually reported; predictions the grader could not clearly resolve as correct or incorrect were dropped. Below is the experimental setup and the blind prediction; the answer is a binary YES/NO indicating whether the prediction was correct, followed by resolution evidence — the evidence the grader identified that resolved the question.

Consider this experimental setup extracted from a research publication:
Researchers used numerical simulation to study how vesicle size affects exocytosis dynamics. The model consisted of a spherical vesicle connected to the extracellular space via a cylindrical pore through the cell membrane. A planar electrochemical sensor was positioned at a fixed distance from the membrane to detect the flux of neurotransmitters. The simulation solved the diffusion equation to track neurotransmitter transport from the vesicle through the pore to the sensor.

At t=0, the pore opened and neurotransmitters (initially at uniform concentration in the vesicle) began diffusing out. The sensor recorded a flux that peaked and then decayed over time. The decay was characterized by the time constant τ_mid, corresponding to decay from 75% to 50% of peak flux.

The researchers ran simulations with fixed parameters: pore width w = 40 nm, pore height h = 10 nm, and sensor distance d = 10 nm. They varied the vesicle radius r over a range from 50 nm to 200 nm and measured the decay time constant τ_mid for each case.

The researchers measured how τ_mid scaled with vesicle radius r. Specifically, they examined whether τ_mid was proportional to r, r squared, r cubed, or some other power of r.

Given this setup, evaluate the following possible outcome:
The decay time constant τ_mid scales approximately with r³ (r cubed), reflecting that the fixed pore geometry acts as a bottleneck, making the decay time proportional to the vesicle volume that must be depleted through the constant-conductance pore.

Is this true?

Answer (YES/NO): YES